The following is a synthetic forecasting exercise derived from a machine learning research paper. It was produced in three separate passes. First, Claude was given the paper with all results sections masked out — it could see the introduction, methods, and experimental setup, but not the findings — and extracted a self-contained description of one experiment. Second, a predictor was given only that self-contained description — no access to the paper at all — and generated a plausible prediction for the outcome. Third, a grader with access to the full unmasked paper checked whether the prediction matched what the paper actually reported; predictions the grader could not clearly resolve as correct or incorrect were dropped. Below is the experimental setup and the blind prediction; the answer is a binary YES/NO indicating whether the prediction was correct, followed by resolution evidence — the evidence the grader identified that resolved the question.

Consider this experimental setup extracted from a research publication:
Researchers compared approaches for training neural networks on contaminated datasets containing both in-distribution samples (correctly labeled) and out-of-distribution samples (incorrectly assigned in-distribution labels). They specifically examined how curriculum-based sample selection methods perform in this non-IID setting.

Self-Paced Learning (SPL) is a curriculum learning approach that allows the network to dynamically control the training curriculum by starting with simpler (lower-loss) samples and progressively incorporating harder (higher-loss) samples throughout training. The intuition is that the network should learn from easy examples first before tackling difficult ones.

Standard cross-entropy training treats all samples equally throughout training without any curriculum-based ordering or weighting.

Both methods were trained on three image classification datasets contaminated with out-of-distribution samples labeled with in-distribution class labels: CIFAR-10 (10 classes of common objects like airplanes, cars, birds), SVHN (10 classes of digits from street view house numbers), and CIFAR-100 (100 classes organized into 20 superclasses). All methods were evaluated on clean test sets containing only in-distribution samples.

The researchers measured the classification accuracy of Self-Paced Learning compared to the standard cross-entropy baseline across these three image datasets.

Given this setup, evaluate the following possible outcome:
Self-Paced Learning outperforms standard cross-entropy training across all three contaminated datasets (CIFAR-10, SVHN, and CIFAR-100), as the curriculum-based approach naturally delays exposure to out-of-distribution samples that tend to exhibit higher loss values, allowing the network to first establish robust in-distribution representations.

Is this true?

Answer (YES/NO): NO